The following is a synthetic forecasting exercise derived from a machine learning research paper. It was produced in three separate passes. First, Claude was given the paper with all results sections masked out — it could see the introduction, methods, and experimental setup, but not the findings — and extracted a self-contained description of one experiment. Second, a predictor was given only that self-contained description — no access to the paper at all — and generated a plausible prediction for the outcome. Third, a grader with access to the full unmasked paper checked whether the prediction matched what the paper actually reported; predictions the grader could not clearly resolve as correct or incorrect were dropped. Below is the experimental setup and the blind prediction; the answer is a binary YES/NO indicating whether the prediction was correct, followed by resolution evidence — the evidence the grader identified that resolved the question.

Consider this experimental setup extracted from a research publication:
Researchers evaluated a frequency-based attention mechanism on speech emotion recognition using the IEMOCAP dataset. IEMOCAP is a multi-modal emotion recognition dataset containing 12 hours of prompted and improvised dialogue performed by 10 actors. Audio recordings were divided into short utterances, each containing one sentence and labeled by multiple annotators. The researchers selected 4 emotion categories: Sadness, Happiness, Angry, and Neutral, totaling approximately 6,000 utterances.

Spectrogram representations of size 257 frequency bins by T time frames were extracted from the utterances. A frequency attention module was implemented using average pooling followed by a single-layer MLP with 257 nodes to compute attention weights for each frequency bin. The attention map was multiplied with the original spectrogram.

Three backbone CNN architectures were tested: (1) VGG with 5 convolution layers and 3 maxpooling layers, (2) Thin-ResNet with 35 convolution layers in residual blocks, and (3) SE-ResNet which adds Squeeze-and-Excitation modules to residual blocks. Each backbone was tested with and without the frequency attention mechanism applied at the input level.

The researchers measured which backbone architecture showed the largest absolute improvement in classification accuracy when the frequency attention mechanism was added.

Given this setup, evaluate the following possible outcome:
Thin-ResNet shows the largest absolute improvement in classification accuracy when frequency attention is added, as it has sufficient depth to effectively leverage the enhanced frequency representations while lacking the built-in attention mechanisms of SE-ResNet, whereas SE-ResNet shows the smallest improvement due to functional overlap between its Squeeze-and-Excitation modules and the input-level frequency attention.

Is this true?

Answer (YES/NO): NO